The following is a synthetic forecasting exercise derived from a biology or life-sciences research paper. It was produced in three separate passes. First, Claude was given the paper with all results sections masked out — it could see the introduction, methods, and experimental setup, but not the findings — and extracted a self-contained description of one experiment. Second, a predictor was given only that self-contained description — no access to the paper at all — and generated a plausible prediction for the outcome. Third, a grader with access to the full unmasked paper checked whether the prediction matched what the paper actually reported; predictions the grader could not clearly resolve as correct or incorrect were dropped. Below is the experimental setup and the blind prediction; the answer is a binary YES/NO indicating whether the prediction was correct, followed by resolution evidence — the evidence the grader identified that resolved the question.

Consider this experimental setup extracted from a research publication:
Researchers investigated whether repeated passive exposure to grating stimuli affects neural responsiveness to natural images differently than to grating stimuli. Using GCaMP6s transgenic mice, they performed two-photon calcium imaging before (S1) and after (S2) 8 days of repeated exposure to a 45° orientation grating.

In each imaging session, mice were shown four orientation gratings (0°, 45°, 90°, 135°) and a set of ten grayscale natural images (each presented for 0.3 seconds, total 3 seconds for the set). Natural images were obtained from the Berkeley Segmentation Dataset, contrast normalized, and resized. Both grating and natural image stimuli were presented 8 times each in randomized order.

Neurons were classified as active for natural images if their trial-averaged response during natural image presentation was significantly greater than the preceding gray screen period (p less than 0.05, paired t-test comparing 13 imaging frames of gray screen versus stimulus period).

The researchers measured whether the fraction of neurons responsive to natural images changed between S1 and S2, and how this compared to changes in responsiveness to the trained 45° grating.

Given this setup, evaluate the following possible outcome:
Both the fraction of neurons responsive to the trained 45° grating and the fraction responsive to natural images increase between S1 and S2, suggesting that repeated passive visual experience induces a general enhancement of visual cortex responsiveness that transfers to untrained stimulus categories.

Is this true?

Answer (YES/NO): NO